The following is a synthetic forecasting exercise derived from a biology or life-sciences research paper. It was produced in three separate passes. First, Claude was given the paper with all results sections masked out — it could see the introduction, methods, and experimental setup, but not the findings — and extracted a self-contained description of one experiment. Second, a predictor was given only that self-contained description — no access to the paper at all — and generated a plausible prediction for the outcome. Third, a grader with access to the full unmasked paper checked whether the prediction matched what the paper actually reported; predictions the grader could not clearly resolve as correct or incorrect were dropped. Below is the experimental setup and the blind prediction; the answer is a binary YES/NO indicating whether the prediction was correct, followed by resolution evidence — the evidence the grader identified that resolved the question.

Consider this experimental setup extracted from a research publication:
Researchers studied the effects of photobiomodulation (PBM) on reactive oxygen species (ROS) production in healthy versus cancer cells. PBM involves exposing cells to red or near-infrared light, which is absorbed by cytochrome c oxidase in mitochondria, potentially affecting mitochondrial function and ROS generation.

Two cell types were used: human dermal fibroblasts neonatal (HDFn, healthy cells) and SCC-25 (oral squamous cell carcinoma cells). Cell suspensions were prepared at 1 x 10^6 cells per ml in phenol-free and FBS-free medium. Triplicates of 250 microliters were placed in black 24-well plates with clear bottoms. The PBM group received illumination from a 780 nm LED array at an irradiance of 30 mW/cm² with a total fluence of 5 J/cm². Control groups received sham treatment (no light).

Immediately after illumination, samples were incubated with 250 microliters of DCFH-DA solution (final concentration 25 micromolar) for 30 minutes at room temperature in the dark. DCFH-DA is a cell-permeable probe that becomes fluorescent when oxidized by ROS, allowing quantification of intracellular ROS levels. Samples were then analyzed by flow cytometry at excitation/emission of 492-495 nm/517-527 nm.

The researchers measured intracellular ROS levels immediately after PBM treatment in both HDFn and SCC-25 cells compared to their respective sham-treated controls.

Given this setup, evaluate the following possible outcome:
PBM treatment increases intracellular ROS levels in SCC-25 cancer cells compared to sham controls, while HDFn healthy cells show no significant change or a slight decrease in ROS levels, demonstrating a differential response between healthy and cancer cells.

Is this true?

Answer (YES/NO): YES